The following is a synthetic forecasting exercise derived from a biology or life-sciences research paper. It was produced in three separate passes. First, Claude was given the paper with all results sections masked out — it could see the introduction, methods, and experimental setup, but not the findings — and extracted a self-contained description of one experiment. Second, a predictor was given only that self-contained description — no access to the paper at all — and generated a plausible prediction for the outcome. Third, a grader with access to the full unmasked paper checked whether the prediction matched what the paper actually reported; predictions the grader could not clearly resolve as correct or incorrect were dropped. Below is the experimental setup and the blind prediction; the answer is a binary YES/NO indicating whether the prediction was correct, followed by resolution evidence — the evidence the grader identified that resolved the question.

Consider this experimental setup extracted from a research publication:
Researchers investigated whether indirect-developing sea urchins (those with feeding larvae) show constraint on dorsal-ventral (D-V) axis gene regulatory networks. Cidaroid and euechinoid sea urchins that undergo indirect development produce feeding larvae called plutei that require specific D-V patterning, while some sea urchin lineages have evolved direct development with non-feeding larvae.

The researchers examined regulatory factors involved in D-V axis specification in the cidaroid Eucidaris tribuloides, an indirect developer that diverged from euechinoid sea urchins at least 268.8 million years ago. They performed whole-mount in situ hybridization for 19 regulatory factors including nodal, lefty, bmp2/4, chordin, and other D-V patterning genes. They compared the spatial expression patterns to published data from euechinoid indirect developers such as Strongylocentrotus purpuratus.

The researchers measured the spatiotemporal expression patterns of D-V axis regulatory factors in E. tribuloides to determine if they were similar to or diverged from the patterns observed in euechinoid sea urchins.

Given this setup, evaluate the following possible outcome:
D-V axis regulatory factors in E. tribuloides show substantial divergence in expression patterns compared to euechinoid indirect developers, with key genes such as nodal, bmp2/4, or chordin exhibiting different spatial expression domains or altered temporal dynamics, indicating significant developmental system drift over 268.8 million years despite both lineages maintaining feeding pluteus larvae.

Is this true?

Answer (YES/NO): NO